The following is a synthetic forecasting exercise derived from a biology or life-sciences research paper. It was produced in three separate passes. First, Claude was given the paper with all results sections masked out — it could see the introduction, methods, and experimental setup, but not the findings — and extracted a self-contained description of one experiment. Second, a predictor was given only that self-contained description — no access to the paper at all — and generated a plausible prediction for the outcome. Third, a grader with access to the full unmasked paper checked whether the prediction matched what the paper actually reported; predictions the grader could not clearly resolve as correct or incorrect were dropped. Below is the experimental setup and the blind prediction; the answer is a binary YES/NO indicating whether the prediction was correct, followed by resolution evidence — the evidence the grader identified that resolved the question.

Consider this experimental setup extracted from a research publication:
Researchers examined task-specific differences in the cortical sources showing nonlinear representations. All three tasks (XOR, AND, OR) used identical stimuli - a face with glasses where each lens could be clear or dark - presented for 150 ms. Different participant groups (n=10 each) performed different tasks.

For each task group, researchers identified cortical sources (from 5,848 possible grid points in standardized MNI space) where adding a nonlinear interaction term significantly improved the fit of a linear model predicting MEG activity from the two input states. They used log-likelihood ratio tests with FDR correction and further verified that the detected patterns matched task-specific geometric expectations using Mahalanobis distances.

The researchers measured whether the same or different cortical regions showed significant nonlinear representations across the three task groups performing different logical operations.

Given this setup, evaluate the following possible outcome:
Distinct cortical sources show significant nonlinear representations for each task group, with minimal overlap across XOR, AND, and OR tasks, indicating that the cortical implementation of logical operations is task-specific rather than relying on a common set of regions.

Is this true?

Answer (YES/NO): NO